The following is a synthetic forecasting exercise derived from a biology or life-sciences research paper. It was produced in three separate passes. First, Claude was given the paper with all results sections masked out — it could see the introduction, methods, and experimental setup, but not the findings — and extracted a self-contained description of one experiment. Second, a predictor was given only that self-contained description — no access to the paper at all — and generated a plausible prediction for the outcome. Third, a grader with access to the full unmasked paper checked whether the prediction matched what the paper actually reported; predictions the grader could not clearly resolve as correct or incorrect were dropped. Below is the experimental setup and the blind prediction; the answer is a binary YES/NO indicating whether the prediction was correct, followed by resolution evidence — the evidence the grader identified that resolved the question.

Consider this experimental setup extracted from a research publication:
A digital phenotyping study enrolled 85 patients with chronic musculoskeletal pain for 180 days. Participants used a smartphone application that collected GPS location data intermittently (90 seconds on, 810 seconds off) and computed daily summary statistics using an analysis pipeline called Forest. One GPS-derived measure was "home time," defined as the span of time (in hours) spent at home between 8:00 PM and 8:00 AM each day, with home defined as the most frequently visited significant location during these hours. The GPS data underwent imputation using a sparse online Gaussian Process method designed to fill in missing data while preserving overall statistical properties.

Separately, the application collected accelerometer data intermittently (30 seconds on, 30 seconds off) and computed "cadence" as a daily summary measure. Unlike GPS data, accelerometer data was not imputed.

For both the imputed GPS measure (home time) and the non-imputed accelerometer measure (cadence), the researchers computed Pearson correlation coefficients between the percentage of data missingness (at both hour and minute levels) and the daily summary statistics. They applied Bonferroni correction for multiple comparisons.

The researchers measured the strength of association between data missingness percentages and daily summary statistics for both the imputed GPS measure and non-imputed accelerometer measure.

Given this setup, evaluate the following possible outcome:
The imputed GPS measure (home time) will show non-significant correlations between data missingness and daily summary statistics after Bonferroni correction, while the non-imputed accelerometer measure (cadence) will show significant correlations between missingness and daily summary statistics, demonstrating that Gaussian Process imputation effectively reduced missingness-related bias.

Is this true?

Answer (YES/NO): NO